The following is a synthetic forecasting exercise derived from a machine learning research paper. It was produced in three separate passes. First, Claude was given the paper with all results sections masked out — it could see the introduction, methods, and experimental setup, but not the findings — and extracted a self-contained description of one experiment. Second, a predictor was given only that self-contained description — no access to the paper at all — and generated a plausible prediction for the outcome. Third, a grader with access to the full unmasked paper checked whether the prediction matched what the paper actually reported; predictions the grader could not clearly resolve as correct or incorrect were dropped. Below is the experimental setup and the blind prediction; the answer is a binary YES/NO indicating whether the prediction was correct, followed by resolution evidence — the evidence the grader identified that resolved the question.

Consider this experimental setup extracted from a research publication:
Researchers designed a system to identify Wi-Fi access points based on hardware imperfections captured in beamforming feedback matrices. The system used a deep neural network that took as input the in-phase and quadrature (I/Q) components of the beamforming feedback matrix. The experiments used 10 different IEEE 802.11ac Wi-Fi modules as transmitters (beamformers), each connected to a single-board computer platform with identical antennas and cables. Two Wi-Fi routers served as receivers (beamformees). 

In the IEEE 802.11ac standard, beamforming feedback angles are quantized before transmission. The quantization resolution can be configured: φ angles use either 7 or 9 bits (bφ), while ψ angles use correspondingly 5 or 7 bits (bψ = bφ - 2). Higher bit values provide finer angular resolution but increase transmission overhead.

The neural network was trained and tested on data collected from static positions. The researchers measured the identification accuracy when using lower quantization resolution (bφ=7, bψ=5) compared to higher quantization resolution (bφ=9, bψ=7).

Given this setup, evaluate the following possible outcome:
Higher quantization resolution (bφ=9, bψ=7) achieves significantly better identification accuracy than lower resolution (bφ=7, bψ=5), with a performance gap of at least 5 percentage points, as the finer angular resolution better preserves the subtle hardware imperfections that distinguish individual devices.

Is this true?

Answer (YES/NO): YES